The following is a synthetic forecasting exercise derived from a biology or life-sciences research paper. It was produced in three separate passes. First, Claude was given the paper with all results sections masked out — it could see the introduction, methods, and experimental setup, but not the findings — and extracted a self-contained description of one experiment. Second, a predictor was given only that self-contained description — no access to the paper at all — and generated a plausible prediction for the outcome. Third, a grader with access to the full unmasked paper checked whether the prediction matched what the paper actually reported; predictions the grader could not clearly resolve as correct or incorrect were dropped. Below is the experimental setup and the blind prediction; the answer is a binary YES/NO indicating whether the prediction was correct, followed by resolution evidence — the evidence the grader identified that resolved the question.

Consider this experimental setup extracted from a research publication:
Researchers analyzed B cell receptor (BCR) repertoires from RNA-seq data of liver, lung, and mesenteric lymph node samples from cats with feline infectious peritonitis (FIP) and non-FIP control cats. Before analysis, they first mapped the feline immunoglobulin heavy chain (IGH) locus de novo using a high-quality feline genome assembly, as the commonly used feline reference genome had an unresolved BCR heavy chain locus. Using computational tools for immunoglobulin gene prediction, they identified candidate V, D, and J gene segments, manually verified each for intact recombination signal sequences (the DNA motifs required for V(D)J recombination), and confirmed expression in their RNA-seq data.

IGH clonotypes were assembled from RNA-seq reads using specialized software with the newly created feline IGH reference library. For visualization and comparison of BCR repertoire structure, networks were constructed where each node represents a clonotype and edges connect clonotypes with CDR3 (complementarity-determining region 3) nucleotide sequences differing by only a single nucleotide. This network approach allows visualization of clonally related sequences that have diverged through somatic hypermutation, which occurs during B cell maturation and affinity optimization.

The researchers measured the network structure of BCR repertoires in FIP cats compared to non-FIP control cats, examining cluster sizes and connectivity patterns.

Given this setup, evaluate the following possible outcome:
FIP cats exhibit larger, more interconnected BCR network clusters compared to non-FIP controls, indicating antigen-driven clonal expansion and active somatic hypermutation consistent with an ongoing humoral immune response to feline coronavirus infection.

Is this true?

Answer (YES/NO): YES